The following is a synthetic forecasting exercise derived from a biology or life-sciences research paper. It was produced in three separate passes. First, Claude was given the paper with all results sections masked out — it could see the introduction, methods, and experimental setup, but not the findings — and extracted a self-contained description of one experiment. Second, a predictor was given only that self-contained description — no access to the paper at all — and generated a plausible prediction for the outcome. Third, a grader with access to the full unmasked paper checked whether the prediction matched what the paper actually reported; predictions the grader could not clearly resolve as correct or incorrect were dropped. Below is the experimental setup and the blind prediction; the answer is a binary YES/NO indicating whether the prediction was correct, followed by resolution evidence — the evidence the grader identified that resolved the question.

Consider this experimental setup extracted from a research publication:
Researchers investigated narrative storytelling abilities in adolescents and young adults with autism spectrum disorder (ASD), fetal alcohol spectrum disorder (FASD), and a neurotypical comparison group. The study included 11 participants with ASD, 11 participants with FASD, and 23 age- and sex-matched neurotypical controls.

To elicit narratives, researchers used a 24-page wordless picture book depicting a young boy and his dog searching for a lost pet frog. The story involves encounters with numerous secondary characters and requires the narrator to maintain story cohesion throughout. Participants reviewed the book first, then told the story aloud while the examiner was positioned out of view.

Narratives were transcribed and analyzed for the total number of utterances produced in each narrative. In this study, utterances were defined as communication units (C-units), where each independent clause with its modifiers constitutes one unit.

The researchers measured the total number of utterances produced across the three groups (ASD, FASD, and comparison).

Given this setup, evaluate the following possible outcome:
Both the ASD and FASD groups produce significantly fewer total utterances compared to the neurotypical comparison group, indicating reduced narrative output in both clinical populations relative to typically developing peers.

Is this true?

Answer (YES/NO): NO